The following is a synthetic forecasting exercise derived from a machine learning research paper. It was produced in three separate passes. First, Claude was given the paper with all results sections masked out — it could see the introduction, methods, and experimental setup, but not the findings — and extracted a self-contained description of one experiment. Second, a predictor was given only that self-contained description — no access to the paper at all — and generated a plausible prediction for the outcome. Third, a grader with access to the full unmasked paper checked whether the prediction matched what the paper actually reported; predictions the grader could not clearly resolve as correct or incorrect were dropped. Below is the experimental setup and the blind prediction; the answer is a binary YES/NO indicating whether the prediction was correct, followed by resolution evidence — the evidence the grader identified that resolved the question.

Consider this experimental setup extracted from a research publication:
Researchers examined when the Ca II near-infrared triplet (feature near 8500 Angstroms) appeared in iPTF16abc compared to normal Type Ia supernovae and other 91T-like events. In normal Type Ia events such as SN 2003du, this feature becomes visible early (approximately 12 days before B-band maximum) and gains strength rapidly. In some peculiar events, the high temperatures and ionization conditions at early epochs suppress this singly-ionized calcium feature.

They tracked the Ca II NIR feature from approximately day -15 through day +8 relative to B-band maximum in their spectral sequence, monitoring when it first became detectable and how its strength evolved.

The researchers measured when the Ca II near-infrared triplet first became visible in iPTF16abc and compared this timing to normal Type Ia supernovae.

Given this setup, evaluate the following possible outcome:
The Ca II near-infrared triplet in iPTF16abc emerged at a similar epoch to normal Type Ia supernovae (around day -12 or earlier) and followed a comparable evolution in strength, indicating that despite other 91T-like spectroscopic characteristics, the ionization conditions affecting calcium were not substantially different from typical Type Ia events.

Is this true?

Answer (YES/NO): NO